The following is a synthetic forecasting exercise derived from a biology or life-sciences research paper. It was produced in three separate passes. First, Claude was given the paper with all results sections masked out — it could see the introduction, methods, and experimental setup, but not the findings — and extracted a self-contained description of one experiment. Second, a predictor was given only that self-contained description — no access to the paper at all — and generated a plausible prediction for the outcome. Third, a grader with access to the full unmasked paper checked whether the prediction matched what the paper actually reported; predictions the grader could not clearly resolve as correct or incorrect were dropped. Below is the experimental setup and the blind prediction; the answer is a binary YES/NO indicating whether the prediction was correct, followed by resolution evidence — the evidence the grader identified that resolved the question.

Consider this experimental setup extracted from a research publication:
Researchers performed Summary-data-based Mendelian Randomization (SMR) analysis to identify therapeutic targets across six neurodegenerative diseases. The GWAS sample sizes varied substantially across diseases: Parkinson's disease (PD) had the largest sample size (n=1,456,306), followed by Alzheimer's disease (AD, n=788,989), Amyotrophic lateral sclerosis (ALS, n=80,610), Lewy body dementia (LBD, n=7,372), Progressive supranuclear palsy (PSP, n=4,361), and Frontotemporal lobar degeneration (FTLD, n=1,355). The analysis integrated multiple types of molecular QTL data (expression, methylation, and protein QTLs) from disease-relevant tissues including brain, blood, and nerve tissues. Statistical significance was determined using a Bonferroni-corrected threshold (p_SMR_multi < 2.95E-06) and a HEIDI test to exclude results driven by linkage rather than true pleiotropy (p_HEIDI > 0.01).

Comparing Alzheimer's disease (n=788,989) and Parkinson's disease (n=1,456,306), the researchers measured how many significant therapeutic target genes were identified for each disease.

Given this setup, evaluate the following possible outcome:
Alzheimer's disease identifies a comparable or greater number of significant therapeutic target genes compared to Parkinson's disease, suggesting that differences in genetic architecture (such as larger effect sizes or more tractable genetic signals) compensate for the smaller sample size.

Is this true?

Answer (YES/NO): YES